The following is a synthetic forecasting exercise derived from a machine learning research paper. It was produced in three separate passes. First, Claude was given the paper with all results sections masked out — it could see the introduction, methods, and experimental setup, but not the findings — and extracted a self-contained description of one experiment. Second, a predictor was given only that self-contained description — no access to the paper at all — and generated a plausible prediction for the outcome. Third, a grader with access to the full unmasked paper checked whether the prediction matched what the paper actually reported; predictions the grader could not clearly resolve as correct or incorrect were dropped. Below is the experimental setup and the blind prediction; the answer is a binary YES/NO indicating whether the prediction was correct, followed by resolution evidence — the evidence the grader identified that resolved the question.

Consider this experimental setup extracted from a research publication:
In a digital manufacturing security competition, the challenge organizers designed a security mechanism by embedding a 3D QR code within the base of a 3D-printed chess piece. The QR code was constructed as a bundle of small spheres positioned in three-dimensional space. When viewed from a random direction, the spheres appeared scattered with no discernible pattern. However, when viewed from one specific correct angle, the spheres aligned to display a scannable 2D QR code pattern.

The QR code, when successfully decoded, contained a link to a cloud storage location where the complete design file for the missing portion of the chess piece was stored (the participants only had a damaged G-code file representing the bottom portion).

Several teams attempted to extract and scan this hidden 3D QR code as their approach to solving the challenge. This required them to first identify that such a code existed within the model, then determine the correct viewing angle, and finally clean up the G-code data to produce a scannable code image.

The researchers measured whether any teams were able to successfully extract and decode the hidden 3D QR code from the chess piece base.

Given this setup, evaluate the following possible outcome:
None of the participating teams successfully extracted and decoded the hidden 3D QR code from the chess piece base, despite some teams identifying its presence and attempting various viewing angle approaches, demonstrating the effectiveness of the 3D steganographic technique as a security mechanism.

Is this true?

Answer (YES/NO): NO